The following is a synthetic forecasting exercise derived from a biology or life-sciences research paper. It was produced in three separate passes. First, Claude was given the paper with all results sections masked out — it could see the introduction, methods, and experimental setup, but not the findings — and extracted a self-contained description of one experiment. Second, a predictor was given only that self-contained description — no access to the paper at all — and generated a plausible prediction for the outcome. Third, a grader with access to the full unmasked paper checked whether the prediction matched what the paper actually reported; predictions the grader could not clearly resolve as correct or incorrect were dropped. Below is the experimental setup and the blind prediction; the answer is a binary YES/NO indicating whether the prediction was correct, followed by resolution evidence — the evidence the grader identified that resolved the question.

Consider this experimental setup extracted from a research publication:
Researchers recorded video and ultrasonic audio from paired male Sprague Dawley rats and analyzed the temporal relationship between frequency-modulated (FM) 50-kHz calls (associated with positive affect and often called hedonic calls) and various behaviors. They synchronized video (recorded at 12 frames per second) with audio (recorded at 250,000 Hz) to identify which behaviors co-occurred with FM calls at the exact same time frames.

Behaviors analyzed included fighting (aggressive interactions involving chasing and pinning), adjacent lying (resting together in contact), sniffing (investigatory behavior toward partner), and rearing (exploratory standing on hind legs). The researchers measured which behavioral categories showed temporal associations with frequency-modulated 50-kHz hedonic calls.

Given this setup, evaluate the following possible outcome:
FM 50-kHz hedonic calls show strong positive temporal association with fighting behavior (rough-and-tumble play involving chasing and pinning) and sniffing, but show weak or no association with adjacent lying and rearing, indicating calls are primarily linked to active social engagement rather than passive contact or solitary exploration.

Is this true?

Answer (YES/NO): NO